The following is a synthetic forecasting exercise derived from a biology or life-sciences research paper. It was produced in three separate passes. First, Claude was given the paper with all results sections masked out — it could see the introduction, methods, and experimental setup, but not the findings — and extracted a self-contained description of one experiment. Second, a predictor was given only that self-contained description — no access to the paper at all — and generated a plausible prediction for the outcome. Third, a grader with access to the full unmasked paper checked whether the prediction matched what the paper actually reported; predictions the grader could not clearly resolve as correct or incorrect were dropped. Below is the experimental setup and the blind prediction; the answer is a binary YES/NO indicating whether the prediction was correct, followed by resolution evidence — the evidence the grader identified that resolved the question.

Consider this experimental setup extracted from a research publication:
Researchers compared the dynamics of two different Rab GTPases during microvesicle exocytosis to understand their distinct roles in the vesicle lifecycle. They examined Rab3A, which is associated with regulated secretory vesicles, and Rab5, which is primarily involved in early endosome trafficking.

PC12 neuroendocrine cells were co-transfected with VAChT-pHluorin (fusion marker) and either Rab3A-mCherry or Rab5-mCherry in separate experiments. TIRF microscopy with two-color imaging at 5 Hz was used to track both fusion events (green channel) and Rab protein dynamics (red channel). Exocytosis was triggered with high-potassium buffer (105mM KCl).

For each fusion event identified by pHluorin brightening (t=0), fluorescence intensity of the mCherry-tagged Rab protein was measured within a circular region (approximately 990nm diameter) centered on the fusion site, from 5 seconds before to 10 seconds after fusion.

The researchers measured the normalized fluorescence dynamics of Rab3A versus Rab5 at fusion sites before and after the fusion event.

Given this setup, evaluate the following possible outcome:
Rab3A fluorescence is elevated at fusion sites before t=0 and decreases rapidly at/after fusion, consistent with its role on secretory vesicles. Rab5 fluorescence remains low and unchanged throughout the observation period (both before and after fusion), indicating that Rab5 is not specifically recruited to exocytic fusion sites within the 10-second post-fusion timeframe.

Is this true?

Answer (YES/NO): NO